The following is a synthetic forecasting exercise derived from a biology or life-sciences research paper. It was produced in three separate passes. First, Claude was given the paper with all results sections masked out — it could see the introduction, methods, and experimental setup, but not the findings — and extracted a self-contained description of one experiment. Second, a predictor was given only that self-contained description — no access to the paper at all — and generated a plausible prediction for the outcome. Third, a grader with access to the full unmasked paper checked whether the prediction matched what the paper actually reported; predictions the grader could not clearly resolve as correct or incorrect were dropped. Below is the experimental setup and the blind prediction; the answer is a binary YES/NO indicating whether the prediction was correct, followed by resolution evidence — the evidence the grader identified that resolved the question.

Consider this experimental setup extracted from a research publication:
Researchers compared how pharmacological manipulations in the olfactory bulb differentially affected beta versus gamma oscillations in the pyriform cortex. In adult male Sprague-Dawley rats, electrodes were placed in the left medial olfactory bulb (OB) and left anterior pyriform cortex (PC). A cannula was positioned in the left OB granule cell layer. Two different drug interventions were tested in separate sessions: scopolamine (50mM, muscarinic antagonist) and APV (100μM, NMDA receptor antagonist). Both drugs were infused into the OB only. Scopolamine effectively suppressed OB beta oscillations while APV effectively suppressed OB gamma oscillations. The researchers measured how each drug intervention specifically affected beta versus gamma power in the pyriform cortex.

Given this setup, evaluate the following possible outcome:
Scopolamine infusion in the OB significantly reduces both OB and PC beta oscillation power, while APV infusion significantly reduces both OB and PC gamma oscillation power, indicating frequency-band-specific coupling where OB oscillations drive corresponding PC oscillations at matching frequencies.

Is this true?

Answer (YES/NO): NO